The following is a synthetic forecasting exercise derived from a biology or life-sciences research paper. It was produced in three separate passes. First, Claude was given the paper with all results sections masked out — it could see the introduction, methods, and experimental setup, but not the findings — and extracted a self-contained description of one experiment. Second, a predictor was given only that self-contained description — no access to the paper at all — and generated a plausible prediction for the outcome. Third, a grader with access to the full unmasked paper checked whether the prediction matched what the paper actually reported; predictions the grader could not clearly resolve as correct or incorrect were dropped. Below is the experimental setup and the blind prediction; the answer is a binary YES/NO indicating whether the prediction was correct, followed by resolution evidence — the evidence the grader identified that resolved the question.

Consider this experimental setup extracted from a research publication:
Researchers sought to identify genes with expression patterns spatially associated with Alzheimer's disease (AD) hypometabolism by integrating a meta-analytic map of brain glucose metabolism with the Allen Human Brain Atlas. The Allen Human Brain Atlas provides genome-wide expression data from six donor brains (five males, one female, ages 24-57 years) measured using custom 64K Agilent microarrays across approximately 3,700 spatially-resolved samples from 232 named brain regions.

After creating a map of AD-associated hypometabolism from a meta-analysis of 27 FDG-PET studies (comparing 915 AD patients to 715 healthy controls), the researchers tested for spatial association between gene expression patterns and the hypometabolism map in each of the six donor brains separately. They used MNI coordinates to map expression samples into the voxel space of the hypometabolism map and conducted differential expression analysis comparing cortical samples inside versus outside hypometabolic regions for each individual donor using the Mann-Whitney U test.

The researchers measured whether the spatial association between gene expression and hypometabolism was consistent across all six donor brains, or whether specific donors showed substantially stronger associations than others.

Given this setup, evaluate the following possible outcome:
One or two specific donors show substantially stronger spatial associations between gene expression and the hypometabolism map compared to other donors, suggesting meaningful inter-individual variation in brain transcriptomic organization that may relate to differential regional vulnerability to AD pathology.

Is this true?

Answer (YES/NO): YES